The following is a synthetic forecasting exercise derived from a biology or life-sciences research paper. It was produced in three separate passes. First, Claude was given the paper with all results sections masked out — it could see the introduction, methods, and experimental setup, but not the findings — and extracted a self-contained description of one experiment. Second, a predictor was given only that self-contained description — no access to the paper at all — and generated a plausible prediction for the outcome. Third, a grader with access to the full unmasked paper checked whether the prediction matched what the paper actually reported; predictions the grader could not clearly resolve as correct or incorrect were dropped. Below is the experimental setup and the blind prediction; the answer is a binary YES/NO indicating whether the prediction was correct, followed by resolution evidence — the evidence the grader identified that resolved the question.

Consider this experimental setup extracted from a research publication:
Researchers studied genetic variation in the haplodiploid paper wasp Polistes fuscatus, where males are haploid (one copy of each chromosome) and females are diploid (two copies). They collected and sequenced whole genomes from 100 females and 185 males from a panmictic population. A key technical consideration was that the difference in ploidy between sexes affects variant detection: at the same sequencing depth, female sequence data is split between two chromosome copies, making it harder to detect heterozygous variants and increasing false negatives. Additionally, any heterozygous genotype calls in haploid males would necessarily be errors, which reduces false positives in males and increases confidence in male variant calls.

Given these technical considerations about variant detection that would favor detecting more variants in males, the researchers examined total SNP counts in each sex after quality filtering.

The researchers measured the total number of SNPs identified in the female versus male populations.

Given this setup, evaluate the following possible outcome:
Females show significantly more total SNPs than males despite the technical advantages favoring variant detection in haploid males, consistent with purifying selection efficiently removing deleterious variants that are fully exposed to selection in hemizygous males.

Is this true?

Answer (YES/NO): YES